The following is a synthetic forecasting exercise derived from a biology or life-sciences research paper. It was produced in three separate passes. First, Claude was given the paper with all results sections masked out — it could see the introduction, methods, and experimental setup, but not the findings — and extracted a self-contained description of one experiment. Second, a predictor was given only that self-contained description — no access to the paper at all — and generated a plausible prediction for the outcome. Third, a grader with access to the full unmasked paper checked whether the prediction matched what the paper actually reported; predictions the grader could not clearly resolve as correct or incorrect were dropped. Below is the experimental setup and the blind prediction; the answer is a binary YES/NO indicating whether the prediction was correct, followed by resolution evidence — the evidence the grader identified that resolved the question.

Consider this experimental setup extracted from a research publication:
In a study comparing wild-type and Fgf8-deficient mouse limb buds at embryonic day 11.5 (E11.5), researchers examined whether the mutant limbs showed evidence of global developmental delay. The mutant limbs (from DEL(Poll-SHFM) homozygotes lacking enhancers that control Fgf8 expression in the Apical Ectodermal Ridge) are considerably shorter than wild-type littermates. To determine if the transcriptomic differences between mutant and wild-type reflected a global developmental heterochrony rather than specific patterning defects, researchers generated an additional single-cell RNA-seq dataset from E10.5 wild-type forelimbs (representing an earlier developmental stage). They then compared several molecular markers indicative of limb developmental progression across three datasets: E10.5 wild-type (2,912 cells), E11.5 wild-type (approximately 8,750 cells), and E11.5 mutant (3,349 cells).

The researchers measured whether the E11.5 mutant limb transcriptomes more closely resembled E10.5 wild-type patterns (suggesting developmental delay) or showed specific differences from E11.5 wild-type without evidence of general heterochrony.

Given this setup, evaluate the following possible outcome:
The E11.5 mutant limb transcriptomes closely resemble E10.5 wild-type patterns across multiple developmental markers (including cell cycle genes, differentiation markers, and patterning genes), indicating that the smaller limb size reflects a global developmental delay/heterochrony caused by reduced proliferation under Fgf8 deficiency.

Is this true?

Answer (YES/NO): NO